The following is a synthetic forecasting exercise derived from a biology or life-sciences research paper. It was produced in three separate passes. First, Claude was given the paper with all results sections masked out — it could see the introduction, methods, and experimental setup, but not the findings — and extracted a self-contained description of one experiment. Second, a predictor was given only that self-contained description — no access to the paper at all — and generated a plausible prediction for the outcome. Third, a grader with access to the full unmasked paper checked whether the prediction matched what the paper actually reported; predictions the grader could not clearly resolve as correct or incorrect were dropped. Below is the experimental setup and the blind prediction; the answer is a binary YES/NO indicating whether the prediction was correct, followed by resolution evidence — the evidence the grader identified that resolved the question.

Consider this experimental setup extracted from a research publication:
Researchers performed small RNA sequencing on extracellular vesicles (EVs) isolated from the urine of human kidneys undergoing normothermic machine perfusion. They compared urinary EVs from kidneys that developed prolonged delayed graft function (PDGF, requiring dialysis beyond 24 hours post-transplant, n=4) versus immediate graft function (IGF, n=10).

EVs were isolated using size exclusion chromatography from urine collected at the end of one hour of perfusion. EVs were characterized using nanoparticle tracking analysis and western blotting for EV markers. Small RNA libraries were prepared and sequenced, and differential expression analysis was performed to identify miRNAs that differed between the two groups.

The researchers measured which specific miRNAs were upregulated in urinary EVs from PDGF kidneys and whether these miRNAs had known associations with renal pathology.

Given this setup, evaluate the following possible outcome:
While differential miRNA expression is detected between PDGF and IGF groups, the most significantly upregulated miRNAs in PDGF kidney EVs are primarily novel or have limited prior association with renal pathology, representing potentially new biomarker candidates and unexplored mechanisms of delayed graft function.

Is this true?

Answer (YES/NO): NO